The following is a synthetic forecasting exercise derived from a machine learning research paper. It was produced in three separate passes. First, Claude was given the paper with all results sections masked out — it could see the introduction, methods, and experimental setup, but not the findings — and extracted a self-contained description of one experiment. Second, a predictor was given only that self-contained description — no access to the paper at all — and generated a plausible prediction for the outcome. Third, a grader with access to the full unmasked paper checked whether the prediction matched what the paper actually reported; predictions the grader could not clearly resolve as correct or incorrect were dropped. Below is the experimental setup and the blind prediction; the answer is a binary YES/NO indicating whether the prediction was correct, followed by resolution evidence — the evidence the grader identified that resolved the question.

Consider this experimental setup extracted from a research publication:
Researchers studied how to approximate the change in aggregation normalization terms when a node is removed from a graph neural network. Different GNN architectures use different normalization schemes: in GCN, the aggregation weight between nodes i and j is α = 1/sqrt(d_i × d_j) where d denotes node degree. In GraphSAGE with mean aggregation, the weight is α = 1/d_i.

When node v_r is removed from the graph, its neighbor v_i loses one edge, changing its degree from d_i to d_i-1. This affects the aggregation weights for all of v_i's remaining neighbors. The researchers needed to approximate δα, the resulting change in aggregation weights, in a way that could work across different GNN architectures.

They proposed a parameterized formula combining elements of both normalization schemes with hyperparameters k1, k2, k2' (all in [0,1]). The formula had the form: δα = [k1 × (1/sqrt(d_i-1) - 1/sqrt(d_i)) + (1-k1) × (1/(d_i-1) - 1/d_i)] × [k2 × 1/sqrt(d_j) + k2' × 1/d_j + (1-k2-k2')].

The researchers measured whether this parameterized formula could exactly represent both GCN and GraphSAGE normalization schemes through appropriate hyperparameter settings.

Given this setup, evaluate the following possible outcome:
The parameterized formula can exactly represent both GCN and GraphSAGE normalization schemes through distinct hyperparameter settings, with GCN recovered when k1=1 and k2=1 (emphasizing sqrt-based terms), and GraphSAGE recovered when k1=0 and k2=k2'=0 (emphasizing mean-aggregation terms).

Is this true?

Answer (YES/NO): YES